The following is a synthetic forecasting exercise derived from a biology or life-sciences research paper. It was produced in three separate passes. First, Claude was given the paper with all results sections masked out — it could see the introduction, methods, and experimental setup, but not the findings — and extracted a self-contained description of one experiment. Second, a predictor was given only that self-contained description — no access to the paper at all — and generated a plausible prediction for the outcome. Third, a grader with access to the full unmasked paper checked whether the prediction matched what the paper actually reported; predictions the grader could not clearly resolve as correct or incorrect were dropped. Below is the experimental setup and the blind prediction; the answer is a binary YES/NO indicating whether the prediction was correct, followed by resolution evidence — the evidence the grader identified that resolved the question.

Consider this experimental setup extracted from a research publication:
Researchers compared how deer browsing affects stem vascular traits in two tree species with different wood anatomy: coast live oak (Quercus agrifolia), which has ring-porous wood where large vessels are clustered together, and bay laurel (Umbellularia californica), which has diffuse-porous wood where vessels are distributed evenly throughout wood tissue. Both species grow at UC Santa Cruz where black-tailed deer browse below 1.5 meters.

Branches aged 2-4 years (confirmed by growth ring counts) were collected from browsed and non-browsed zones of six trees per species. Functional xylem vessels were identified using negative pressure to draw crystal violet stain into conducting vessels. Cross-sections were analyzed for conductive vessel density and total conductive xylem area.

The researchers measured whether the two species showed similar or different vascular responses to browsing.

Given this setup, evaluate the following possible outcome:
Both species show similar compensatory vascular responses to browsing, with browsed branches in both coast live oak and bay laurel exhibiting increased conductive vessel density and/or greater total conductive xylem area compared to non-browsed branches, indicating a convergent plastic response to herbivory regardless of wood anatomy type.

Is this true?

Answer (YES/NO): NO